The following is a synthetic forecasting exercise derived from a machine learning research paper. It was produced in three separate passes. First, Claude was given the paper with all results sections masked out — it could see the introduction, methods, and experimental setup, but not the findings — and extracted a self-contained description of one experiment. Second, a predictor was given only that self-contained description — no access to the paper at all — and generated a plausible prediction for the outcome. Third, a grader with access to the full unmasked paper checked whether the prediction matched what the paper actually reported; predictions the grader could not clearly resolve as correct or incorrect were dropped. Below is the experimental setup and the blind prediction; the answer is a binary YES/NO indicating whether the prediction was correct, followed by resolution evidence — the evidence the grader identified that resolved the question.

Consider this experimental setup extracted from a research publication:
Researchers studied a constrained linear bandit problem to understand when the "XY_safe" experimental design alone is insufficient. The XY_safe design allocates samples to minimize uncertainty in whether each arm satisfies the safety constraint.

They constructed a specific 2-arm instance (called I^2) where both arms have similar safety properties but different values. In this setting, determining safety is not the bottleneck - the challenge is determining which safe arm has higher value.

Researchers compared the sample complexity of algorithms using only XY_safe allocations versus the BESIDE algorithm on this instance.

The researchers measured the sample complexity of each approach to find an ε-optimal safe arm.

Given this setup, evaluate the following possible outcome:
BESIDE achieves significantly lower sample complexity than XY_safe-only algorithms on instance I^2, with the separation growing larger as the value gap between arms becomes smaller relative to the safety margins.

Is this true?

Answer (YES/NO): YES